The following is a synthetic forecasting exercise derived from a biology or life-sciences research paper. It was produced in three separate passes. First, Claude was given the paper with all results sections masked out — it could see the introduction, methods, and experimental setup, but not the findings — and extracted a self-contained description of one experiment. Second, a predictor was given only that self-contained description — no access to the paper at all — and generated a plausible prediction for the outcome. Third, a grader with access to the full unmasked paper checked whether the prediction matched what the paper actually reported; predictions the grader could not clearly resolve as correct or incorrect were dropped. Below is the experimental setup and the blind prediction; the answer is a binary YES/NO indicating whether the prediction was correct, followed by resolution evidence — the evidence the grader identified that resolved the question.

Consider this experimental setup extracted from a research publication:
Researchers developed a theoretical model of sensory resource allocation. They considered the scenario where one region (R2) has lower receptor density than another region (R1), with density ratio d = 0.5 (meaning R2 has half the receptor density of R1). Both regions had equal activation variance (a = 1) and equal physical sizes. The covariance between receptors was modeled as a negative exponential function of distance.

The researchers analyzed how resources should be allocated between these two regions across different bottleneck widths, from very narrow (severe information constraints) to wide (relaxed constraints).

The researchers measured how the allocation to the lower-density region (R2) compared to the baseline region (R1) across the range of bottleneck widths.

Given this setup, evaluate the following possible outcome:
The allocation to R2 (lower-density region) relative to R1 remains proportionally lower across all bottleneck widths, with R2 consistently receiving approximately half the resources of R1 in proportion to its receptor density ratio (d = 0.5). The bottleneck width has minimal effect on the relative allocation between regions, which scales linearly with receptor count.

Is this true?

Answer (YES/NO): NO